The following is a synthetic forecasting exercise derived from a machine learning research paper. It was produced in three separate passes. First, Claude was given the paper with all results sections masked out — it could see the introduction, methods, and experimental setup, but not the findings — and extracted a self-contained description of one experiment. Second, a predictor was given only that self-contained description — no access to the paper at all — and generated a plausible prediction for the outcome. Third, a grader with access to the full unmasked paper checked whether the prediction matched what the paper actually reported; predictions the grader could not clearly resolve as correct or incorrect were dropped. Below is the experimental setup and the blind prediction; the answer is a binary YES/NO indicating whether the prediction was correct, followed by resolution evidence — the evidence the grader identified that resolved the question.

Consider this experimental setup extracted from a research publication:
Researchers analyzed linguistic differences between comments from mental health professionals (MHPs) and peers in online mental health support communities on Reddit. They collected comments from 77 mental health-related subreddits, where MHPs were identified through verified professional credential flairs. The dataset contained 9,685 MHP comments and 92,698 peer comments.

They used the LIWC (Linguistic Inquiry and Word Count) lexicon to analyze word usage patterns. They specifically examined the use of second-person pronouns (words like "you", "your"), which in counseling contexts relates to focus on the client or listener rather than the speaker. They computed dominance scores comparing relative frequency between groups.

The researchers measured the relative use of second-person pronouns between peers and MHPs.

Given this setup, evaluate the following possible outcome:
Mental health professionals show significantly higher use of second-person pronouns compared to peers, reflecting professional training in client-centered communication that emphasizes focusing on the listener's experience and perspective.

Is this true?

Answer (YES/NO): YES